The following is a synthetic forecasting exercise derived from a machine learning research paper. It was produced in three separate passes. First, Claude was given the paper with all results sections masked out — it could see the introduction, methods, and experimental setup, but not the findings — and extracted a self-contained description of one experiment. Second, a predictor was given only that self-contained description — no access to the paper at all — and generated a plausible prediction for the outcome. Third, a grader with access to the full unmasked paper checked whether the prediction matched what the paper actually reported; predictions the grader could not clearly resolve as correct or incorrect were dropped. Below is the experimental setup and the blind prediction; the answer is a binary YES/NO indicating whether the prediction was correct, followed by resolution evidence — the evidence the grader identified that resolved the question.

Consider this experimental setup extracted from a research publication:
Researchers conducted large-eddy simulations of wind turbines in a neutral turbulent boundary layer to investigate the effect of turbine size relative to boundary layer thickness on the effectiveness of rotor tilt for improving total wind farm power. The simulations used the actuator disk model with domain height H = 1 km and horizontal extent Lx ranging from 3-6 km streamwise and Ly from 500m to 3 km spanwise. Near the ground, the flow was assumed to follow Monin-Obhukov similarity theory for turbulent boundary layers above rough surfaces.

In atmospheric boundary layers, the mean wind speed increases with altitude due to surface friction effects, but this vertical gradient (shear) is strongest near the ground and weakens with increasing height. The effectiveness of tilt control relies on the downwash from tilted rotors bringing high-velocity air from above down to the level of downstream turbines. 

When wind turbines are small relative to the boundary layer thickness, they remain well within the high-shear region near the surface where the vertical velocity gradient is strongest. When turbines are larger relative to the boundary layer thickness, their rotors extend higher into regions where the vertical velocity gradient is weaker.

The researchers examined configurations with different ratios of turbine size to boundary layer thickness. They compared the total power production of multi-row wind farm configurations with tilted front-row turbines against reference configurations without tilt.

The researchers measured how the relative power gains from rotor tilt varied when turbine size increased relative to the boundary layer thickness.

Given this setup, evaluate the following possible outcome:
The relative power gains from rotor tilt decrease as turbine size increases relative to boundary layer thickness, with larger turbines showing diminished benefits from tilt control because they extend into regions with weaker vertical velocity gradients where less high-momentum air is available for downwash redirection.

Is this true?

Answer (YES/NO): NO